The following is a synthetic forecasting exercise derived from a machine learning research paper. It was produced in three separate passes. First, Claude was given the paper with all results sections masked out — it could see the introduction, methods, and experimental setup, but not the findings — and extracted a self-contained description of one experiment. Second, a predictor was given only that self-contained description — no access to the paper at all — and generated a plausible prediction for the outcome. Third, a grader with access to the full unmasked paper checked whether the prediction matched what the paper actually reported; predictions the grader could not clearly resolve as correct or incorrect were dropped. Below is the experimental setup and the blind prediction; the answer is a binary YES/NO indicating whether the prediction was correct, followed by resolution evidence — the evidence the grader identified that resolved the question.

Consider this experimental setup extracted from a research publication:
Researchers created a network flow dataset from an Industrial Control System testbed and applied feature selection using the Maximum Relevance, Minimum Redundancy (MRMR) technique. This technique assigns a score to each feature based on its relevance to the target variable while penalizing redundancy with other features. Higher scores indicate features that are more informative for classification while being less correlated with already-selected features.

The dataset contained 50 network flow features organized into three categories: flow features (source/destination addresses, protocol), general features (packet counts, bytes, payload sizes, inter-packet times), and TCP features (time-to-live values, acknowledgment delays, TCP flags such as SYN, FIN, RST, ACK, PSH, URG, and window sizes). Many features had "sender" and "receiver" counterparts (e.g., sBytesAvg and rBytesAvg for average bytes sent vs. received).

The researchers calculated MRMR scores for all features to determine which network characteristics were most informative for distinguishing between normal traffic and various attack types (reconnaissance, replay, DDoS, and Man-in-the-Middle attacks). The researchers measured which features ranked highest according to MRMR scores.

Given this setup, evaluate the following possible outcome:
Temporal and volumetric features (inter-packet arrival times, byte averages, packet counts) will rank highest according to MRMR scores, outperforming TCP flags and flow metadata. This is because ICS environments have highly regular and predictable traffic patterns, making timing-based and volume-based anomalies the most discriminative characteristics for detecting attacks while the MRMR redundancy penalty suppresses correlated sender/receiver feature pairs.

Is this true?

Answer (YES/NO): NO